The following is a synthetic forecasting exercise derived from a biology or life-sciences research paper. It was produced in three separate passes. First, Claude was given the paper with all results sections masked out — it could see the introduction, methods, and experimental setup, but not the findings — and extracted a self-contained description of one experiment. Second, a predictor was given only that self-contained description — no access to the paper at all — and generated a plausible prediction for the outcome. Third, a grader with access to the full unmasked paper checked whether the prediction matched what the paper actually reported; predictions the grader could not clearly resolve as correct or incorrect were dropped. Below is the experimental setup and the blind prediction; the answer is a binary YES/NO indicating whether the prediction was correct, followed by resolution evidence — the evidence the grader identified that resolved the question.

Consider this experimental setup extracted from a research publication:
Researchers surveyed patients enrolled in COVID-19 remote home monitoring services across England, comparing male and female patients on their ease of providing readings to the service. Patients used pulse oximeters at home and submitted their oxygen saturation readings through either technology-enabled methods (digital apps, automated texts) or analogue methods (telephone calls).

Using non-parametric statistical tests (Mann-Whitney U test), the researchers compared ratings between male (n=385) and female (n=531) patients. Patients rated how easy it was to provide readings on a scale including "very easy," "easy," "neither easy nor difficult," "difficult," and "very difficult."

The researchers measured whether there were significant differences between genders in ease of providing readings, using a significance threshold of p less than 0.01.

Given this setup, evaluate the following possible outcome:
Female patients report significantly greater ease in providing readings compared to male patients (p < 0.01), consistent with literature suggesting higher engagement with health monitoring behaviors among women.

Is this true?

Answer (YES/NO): YES